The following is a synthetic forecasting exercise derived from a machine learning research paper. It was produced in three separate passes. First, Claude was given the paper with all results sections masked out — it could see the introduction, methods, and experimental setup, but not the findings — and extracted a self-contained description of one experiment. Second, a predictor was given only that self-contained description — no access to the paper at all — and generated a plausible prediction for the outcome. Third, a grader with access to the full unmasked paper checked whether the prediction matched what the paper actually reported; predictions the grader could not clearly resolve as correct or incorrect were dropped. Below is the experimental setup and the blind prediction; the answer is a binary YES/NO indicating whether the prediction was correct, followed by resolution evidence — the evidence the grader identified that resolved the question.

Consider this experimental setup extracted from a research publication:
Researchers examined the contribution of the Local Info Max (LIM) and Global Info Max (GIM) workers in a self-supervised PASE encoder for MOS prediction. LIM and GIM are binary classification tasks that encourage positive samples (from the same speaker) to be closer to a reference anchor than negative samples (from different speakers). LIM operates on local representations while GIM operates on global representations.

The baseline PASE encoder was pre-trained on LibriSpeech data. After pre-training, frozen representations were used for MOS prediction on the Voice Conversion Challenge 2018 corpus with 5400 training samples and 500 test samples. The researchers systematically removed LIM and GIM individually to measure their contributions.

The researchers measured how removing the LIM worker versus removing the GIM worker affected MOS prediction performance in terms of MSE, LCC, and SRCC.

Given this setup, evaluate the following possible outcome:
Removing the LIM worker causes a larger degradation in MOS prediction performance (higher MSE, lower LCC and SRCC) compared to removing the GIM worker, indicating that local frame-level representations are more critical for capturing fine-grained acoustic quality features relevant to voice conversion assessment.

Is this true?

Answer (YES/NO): NO